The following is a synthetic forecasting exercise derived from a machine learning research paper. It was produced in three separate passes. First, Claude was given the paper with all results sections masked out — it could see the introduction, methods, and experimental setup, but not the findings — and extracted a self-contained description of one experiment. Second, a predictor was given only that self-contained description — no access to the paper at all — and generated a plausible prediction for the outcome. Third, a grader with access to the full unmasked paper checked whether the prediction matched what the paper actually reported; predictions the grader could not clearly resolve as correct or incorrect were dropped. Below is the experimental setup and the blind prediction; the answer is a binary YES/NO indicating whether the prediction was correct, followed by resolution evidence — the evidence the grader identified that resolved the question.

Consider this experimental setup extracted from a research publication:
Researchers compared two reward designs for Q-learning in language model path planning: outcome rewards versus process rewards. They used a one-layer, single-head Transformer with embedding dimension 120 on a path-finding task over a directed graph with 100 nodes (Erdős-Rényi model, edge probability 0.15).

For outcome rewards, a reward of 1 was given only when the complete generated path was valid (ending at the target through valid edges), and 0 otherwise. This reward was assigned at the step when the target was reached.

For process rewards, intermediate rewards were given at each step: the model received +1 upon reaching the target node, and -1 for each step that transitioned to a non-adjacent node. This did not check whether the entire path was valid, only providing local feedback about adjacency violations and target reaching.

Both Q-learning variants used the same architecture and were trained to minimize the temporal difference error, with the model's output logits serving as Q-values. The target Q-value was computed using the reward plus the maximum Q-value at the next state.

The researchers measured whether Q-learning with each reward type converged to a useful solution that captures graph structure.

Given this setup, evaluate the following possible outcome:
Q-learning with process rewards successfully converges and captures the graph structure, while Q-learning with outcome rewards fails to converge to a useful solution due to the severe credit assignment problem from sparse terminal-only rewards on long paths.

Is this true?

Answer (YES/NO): NO